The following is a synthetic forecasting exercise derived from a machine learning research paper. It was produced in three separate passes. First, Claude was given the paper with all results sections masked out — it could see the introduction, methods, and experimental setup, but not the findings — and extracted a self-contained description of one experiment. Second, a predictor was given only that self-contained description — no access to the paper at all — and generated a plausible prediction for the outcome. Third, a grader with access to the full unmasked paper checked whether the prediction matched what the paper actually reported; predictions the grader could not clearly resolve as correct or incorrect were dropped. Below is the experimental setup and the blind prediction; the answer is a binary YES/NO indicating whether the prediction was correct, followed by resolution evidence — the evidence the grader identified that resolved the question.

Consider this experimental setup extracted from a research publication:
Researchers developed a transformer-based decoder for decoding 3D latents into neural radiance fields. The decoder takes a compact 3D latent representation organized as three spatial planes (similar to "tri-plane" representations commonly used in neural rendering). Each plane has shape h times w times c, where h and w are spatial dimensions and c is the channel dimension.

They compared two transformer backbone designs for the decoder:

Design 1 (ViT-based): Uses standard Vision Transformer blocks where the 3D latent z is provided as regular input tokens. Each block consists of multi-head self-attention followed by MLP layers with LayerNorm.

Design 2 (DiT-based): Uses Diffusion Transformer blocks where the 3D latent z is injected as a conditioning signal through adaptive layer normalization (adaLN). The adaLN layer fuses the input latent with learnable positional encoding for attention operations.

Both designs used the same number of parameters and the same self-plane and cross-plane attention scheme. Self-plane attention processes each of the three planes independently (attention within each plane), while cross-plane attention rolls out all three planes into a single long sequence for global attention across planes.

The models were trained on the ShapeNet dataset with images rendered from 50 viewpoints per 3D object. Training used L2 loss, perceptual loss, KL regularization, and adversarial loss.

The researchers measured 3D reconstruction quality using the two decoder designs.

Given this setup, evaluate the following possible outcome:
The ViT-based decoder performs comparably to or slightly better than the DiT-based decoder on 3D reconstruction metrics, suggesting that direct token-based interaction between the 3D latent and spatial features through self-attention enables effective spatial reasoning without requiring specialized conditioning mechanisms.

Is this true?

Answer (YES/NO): NO